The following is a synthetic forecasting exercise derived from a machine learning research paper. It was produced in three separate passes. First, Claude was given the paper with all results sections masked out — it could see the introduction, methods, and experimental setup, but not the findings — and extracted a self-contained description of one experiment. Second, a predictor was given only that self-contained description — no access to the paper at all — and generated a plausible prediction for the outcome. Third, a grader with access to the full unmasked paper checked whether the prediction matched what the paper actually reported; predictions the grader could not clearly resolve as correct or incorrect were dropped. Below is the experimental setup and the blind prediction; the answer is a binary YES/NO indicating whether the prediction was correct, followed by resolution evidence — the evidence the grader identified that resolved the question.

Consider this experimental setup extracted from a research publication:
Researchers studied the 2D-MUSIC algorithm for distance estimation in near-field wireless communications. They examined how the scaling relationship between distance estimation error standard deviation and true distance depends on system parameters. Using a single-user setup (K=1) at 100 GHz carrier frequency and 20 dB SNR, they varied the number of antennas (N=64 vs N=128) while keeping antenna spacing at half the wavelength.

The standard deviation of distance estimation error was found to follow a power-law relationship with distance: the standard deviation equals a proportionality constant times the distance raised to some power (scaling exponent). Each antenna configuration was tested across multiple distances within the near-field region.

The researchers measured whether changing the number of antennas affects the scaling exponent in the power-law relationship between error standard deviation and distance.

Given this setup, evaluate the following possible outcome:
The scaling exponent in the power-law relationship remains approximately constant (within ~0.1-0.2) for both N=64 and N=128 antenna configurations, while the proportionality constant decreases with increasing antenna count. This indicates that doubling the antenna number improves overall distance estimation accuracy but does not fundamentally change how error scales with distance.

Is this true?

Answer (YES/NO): YES